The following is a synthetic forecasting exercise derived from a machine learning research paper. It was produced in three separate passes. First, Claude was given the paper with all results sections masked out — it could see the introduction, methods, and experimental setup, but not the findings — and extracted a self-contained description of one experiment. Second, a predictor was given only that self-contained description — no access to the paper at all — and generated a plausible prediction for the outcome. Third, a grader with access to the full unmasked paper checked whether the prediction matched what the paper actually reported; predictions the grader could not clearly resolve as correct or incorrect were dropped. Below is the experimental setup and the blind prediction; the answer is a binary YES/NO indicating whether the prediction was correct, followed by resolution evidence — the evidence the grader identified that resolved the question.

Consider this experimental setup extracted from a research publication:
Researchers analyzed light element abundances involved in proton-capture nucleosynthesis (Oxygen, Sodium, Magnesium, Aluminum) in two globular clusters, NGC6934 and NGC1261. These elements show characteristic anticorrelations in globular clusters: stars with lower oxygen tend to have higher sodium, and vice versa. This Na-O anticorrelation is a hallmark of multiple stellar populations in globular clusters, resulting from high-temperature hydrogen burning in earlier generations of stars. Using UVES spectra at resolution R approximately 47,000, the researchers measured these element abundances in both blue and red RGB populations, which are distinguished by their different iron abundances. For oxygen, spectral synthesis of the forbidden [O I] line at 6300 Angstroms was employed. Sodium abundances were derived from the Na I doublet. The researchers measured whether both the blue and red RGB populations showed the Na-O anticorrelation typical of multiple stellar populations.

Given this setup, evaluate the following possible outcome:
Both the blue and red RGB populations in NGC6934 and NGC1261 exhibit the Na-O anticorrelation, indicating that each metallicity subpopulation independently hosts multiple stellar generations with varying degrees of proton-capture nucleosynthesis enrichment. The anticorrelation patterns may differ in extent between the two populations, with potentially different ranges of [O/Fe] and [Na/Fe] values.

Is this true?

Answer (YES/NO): NO